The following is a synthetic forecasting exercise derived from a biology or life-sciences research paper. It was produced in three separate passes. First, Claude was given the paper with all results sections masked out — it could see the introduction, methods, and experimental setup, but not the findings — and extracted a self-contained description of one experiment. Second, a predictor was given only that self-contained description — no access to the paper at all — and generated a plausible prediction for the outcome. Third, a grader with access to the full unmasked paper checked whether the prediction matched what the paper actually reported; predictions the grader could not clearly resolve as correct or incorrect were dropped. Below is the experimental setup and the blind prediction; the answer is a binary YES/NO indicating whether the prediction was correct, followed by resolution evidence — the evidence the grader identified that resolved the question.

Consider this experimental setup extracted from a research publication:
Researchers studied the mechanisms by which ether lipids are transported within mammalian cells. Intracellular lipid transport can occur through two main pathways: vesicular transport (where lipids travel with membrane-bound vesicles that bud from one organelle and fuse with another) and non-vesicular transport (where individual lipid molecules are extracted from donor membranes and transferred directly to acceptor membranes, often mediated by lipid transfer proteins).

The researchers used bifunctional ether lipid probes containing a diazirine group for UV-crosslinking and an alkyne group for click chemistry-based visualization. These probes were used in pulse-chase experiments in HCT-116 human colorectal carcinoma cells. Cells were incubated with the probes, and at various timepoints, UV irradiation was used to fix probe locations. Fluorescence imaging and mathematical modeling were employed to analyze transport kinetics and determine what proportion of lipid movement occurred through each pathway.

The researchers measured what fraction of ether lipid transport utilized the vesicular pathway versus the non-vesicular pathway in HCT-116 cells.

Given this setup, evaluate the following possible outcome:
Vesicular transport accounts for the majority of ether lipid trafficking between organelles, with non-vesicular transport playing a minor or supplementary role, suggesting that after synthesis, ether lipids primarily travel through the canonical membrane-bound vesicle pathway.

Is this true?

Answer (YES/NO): NO